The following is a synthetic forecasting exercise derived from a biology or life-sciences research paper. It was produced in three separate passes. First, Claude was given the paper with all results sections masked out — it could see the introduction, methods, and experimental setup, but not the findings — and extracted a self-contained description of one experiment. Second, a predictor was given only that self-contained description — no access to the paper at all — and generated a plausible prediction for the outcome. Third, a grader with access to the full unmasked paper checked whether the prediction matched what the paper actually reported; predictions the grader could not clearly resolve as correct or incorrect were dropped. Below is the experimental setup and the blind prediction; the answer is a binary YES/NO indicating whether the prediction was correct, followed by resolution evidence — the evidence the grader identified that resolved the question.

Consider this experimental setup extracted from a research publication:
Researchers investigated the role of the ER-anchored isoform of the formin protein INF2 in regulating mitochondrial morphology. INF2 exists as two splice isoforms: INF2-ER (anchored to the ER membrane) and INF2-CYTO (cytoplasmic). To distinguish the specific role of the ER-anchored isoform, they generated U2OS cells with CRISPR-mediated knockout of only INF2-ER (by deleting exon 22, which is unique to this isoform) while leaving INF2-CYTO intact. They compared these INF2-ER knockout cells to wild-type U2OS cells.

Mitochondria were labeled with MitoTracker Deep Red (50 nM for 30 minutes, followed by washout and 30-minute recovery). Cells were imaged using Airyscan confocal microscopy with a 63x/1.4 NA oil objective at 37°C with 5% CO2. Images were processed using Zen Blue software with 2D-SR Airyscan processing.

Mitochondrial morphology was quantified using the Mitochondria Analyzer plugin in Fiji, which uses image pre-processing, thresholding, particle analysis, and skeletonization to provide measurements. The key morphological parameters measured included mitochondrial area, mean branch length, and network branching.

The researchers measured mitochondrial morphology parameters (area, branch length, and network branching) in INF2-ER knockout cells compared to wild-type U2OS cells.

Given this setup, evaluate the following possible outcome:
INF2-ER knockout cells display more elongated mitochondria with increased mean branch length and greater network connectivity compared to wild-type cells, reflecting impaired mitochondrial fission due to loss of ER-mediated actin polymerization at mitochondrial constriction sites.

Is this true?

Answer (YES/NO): NO